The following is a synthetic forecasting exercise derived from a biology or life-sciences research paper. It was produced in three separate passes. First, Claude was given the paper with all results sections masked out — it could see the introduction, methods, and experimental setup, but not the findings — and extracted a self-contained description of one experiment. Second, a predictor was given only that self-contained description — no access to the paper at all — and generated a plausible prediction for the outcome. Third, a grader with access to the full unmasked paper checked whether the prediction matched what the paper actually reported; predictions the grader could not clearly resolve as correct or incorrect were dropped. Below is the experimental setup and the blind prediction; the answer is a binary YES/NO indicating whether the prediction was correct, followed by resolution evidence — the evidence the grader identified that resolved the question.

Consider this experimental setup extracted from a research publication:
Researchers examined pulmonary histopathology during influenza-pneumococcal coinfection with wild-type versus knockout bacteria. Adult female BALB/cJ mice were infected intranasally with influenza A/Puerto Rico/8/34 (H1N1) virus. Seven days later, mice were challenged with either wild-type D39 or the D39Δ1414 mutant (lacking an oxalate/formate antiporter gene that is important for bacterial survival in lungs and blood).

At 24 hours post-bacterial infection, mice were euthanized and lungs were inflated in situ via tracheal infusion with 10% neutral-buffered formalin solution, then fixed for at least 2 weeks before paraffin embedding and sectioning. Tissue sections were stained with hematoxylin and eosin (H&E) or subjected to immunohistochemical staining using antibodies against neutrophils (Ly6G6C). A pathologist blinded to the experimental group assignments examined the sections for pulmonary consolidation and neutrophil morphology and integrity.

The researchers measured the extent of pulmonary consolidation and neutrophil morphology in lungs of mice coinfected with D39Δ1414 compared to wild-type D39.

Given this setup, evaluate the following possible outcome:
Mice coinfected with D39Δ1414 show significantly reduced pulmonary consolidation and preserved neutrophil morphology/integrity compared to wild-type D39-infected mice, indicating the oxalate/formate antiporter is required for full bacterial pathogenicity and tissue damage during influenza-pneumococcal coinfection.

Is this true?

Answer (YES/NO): YES